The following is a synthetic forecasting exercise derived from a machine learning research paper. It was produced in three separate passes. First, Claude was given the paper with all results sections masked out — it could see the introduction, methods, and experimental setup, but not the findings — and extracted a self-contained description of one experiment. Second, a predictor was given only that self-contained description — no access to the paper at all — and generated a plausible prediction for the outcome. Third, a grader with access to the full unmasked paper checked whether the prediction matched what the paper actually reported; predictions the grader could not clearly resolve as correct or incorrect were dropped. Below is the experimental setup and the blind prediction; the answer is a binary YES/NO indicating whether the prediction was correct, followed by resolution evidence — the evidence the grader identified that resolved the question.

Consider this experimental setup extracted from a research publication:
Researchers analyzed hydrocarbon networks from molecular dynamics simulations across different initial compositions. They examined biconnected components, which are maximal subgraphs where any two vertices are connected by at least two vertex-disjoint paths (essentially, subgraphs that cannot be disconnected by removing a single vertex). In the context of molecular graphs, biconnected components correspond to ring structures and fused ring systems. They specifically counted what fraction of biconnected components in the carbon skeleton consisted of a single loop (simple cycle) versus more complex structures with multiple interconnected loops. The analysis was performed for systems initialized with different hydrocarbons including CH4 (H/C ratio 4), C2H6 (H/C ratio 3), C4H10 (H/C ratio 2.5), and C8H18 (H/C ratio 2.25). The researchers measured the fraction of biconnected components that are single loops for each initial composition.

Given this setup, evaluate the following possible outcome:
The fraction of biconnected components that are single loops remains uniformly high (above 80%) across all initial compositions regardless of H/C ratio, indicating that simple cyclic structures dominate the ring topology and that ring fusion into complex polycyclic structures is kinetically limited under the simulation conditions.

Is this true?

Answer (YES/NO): NO